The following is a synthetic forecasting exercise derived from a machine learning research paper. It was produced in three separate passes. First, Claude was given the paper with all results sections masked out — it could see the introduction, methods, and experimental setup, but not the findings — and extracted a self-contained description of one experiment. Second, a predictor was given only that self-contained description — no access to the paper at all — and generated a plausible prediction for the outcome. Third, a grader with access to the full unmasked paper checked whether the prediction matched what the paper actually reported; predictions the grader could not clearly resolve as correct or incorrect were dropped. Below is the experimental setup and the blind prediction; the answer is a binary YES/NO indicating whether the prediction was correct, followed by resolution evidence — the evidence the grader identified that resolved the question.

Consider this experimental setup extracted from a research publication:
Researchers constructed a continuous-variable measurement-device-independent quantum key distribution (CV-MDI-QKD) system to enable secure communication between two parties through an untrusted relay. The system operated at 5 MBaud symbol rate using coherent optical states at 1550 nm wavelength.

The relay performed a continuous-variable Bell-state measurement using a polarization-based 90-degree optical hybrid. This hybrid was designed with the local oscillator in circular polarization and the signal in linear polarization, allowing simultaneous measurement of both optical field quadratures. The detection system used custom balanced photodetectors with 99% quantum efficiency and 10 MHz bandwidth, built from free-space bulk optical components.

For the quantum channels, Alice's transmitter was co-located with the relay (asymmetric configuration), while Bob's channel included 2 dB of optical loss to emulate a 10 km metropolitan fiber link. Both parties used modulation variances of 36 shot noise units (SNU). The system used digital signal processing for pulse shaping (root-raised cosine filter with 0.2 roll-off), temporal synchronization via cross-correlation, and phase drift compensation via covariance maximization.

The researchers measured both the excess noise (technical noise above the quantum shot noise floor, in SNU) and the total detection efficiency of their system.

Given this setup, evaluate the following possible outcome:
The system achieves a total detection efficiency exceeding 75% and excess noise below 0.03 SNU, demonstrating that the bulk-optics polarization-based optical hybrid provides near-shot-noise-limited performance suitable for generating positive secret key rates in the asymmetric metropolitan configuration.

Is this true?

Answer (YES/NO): NO